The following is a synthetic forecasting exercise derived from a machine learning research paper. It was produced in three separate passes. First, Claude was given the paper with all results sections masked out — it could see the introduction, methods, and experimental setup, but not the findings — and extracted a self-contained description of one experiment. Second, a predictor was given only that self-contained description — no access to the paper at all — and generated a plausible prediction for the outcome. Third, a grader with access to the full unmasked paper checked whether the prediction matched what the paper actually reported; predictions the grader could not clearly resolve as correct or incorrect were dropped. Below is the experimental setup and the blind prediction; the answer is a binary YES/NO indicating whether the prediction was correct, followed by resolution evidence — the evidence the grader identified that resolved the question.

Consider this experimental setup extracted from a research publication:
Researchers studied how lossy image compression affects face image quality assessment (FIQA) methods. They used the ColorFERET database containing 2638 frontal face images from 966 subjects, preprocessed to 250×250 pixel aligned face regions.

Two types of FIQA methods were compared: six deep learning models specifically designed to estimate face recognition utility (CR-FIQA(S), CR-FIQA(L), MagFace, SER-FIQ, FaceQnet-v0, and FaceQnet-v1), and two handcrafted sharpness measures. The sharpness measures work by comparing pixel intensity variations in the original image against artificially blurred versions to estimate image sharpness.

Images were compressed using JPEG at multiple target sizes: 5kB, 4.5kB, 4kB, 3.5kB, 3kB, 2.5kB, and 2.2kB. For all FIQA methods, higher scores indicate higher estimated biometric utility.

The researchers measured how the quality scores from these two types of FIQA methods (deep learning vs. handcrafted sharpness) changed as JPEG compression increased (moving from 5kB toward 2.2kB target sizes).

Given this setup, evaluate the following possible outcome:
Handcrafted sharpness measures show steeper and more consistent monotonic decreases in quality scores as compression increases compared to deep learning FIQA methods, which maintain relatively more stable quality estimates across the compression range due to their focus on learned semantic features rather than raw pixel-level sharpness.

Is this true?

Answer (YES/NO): NO